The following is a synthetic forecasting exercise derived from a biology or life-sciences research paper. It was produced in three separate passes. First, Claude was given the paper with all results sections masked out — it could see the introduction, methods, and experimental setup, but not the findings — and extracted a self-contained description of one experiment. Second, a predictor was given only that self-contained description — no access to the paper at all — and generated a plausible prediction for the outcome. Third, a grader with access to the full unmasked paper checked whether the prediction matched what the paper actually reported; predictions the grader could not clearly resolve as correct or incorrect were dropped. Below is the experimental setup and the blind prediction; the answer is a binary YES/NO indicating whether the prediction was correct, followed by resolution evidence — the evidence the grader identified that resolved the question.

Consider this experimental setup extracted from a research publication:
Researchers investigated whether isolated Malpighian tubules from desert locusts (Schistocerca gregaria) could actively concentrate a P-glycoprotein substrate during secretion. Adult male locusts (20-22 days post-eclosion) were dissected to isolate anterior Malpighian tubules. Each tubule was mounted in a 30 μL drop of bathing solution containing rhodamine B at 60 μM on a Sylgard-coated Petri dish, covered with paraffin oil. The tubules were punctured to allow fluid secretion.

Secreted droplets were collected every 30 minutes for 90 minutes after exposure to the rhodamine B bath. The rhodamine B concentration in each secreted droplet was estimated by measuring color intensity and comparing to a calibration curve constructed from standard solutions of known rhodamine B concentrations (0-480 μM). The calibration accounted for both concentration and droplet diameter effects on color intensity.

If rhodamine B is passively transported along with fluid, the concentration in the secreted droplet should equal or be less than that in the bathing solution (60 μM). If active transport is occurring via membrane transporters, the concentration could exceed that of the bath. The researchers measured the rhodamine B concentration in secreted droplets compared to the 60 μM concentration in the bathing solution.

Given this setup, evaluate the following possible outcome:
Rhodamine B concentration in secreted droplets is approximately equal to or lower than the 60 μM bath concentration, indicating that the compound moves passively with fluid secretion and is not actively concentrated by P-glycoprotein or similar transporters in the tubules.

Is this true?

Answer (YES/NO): NO